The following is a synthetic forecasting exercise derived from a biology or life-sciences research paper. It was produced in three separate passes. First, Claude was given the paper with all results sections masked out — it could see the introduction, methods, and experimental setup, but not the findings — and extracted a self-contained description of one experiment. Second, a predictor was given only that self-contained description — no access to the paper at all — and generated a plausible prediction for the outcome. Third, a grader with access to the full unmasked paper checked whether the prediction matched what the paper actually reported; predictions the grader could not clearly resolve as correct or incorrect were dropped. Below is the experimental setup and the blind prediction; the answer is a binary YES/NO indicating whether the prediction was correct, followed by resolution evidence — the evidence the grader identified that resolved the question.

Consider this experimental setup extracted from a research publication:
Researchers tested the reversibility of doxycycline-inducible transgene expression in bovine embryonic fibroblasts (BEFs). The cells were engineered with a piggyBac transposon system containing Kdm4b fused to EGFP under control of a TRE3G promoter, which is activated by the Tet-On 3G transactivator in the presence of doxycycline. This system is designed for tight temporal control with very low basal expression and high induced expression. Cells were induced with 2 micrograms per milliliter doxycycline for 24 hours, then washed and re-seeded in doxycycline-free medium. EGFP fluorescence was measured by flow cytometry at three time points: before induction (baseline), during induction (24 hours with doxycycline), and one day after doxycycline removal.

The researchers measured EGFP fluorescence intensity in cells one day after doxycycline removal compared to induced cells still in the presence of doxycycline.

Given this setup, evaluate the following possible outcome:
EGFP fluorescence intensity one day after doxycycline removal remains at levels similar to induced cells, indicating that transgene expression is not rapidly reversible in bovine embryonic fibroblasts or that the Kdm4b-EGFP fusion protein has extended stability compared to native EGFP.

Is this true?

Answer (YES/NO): NO